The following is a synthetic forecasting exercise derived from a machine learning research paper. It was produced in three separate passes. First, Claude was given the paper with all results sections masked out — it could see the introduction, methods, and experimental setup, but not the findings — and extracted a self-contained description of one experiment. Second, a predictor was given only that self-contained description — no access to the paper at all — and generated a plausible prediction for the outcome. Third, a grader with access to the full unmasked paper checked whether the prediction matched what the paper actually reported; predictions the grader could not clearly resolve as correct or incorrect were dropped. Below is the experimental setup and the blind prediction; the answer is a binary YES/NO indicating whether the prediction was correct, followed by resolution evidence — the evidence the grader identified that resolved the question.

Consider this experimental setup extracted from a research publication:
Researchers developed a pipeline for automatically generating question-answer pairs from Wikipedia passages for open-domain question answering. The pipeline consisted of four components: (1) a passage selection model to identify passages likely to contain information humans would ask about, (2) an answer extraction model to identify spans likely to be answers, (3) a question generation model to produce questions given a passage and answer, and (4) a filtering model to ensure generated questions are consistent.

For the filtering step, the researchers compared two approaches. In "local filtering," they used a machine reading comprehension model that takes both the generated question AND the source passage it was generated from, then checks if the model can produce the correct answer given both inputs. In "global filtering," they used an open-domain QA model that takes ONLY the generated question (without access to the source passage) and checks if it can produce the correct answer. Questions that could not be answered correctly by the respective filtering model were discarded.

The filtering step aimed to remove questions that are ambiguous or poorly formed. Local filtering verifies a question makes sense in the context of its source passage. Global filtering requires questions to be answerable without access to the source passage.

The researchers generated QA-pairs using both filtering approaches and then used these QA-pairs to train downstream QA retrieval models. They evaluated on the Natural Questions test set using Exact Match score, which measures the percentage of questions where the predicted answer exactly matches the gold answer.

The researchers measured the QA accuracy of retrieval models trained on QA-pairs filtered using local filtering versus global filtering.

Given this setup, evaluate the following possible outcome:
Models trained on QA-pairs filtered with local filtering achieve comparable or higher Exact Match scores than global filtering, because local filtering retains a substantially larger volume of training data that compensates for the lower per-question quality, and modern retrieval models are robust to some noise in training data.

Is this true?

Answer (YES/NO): NO